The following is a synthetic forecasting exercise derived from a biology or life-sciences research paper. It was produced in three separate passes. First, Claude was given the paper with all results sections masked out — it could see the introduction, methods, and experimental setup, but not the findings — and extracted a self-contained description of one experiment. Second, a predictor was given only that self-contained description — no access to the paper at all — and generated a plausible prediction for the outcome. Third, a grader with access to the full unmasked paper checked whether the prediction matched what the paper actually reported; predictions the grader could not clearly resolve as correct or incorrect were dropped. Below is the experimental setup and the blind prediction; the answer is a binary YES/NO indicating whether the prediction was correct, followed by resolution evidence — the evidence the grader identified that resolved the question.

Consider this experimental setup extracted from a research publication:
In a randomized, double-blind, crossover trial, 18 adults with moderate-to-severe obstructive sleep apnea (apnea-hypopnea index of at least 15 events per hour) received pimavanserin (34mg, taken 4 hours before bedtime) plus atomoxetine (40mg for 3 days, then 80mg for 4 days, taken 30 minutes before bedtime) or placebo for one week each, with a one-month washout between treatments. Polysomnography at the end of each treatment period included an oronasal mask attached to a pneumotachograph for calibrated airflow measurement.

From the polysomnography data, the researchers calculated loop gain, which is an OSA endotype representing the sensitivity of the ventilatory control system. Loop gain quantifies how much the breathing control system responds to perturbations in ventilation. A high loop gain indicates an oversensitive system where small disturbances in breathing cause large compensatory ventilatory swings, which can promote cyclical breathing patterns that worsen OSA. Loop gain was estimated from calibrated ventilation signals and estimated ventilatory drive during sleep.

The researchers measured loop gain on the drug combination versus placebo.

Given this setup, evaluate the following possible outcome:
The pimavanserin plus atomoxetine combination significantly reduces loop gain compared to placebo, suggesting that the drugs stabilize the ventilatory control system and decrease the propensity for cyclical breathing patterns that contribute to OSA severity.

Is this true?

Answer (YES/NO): YES